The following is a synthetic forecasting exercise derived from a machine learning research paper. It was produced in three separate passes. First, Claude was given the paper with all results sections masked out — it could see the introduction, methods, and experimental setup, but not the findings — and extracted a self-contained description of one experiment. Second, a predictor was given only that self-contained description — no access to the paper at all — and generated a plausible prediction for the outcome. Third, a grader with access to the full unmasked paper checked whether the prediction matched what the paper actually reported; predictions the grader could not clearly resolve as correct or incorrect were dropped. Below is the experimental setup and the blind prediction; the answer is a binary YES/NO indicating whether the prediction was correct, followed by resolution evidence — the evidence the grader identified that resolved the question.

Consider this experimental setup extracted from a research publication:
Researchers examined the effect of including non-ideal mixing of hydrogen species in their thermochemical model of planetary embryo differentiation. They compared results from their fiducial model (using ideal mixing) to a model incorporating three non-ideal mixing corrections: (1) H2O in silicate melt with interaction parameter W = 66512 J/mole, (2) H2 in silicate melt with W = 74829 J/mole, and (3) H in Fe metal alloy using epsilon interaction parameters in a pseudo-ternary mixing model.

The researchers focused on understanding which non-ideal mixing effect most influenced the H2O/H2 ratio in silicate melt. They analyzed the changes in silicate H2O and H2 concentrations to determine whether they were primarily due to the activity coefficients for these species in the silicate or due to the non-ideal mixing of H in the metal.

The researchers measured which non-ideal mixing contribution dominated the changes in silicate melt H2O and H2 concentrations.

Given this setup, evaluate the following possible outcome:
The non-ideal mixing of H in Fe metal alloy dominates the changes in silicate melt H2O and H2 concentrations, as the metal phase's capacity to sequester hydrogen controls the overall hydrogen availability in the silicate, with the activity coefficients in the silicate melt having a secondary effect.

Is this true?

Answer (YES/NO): NO